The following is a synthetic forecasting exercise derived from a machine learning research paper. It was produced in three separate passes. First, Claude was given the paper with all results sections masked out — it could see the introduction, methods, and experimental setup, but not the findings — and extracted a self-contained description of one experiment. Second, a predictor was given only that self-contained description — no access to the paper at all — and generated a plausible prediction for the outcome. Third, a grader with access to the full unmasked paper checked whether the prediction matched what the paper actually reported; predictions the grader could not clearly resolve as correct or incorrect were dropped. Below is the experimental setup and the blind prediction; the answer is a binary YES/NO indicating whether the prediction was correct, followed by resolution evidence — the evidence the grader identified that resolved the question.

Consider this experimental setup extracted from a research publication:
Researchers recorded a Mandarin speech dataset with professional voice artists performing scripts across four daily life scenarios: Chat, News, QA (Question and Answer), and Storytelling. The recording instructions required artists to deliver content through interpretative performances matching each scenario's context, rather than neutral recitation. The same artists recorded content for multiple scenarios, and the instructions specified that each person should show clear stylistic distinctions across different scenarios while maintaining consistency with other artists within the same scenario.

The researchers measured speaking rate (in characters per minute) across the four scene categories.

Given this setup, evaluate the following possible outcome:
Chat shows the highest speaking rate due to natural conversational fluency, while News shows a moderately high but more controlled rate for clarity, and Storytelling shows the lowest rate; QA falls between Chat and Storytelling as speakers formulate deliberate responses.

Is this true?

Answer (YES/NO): NO